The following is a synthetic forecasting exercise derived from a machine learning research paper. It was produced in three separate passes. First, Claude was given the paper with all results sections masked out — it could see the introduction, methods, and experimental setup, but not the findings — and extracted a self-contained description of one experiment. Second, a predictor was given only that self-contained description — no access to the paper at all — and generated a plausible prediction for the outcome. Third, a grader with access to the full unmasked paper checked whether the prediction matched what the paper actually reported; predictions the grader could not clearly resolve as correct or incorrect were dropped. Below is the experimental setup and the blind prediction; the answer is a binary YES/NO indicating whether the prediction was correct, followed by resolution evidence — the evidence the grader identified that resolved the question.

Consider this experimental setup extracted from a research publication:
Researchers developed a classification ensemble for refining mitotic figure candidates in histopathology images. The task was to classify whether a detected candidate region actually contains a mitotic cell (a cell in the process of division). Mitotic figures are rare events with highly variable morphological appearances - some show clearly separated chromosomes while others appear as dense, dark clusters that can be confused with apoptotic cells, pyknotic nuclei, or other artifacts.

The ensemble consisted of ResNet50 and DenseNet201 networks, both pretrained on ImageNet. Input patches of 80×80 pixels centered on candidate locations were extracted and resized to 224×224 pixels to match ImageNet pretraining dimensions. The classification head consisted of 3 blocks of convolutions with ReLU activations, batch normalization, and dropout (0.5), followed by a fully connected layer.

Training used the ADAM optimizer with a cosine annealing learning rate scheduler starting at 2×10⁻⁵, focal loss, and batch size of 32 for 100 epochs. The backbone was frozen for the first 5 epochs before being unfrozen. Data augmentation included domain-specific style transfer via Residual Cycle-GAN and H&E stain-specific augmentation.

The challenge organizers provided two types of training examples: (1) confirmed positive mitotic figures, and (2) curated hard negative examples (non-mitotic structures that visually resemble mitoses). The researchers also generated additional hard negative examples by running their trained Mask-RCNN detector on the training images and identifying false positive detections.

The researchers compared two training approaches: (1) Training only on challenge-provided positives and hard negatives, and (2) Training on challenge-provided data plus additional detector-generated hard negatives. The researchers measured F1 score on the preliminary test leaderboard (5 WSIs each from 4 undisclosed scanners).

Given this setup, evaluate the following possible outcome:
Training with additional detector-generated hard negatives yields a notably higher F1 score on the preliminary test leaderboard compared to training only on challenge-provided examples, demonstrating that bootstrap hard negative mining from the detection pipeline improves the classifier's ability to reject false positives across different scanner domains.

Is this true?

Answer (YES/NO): NO